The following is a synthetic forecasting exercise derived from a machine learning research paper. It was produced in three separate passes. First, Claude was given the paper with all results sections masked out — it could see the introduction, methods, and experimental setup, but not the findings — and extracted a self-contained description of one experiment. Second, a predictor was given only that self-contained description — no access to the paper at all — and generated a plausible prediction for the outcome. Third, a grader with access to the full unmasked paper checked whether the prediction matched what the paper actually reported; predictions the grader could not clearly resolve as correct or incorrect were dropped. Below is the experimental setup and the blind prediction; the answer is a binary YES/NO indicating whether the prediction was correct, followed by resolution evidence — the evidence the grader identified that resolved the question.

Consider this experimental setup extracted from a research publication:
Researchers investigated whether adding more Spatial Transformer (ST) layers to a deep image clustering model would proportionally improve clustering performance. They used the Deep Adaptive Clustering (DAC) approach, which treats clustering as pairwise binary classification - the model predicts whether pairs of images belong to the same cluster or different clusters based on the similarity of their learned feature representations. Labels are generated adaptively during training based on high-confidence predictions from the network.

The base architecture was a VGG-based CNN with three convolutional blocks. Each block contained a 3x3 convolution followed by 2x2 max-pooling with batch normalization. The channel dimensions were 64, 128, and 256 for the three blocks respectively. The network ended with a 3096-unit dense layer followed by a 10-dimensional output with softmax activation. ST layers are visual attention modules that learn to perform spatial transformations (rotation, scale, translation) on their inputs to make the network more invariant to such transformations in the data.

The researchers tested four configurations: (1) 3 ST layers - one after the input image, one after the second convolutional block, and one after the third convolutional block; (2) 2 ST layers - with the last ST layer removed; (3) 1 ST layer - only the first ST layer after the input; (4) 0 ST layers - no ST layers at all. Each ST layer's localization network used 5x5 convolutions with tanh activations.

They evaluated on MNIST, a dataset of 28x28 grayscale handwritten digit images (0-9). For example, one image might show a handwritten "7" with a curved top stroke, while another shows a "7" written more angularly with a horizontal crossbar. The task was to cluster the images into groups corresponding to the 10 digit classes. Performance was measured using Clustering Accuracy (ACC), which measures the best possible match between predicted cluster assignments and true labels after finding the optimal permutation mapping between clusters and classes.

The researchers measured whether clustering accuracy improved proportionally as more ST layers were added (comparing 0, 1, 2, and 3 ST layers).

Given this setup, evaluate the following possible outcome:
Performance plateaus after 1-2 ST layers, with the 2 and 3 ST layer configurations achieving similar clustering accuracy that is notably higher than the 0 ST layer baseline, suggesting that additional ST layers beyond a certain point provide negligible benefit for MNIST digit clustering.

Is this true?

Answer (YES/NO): NO